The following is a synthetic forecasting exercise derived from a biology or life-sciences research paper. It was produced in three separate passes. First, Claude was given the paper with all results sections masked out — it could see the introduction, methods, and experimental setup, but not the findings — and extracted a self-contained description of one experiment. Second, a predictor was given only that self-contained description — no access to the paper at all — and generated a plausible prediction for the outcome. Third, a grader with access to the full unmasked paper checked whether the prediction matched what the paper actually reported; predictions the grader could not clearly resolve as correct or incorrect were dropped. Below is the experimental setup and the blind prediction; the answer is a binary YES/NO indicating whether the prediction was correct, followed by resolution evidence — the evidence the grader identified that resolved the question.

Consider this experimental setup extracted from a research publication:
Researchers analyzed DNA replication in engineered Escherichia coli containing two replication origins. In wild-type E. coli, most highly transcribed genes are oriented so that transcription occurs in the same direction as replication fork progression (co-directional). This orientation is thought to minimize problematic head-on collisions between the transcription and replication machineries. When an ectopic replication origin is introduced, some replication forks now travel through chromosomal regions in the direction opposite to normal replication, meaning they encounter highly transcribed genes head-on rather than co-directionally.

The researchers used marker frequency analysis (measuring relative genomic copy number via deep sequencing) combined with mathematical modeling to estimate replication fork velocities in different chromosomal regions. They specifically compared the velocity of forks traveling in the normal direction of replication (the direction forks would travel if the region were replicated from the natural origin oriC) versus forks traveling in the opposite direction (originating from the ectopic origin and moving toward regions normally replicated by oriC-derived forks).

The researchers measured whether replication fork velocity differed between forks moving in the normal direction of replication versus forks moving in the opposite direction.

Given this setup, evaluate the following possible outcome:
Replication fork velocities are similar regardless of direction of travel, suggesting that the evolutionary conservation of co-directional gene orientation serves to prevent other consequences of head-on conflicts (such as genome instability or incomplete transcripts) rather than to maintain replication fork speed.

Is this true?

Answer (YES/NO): NO